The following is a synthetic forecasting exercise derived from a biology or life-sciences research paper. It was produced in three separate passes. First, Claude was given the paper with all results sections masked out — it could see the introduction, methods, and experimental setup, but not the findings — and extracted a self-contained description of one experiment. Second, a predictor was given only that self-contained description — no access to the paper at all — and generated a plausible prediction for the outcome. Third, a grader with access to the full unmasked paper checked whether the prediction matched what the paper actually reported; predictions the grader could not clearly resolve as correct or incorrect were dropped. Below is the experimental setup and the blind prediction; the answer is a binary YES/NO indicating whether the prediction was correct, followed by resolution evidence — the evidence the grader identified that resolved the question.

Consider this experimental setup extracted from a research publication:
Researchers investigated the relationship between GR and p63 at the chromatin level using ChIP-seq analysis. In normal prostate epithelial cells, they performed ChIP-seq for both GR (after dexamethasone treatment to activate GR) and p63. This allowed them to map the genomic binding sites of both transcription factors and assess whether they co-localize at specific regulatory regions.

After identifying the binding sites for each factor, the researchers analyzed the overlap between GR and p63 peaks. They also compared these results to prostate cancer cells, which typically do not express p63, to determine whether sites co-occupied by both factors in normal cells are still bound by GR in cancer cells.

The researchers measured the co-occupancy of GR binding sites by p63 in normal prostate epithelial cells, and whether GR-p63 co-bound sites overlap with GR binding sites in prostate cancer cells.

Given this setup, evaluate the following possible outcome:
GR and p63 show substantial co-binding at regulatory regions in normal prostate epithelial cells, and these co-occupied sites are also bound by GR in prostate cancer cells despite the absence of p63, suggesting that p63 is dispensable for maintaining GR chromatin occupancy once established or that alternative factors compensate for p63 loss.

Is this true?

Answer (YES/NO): NO